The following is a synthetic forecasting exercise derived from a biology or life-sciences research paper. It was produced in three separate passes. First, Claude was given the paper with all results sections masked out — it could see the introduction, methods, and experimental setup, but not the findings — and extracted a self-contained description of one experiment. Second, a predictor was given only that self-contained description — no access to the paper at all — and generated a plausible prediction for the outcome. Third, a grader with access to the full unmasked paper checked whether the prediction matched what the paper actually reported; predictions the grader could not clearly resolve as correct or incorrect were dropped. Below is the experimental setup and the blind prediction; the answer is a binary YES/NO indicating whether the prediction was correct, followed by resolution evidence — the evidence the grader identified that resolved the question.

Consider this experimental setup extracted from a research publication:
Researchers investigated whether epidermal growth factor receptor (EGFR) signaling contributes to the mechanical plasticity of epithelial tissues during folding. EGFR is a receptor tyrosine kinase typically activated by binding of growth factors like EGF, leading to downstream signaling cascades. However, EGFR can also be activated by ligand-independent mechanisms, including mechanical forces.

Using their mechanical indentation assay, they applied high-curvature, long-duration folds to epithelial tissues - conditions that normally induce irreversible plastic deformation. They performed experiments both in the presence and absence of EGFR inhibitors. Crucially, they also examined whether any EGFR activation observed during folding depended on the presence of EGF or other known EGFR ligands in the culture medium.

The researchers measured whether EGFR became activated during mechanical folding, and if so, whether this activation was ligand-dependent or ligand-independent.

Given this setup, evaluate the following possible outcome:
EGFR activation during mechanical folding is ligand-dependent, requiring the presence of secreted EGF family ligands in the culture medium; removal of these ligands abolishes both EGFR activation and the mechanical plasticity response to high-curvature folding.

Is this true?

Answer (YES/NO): NO